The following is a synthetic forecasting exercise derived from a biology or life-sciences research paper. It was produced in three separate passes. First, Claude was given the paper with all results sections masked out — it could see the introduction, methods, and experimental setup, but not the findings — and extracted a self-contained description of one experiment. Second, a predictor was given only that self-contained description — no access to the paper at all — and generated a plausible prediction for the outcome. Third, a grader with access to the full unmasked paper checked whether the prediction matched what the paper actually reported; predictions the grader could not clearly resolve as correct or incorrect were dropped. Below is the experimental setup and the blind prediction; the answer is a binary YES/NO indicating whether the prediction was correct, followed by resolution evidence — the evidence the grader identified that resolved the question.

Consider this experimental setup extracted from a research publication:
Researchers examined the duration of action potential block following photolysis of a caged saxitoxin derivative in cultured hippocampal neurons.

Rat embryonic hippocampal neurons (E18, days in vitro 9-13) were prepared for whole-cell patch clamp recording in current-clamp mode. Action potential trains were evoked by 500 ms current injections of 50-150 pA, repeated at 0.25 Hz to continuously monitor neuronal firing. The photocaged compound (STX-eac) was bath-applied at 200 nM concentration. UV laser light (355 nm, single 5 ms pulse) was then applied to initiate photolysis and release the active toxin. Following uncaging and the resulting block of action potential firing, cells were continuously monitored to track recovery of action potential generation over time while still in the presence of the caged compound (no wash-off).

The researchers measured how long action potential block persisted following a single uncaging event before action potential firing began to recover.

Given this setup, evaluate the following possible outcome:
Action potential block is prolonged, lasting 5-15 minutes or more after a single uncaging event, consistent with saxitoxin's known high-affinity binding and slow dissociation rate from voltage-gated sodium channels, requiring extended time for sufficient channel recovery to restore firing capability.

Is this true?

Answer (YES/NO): NO